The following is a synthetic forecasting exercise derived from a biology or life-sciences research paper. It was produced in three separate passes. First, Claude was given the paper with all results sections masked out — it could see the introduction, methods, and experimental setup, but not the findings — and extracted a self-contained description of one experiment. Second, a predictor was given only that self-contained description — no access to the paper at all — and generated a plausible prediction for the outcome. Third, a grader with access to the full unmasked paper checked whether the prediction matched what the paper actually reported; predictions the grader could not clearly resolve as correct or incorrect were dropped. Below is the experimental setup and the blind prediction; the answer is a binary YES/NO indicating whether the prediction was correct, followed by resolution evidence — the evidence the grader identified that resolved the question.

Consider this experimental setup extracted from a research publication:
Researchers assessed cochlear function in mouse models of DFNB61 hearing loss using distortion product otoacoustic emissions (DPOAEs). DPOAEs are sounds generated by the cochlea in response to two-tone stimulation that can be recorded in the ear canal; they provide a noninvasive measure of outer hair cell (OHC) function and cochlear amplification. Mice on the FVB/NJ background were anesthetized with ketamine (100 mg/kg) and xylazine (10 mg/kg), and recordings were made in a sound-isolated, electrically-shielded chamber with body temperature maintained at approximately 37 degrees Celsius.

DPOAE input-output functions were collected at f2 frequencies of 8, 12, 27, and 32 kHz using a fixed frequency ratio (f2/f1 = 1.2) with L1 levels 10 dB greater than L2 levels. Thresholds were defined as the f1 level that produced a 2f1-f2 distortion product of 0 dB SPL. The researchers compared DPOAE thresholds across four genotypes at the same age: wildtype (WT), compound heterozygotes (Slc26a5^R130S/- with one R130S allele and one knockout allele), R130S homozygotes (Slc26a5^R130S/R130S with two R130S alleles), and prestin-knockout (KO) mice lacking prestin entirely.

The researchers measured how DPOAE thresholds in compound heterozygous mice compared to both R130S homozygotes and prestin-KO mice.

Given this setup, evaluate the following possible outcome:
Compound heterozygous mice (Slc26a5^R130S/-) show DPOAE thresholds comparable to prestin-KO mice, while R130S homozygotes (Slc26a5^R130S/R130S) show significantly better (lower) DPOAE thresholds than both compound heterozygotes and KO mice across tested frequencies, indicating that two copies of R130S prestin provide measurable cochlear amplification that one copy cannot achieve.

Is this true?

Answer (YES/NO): NO